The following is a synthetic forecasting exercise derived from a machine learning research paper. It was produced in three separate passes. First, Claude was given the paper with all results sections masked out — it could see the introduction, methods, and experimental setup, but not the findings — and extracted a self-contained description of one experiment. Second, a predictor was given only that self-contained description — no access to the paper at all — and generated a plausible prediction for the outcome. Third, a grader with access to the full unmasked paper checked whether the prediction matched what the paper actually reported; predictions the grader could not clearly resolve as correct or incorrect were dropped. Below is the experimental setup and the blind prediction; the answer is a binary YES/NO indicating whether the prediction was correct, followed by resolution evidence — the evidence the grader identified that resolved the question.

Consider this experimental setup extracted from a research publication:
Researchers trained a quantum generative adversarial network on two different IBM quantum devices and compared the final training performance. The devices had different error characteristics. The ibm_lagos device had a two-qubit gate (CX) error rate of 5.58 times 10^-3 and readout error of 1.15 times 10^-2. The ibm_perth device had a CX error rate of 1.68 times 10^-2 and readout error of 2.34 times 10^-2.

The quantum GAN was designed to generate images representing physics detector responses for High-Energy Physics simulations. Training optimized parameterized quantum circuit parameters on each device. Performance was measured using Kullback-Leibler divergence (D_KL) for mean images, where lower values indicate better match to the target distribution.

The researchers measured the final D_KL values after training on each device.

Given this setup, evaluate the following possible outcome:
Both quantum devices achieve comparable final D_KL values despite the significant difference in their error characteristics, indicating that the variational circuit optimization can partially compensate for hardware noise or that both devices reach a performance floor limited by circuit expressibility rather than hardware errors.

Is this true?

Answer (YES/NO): NO